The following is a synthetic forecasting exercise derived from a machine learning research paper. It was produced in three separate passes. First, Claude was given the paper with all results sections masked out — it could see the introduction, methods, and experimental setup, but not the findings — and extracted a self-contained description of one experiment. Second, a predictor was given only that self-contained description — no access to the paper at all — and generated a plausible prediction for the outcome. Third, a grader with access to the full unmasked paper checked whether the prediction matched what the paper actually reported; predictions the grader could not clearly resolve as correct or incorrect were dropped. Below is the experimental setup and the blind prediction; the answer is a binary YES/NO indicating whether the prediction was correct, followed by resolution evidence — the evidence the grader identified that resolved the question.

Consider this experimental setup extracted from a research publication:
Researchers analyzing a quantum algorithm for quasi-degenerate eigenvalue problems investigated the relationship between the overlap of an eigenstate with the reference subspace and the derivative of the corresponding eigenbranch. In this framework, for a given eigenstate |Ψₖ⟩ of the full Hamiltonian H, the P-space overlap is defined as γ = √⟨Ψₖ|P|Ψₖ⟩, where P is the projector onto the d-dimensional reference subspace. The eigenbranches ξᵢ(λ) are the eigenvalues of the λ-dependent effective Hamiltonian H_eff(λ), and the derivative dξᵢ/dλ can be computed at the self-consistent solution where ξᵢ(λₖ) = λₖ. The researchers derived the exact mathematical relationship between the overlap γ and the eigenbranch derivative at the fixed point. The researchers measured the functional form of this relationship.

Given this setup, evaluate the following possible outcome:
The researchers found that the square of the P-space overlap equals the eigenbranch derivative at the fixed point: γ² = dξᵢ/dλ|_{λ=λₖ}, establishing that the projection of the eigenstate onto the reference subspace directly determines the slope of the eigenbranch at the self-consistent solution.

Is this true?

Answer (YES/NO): NO